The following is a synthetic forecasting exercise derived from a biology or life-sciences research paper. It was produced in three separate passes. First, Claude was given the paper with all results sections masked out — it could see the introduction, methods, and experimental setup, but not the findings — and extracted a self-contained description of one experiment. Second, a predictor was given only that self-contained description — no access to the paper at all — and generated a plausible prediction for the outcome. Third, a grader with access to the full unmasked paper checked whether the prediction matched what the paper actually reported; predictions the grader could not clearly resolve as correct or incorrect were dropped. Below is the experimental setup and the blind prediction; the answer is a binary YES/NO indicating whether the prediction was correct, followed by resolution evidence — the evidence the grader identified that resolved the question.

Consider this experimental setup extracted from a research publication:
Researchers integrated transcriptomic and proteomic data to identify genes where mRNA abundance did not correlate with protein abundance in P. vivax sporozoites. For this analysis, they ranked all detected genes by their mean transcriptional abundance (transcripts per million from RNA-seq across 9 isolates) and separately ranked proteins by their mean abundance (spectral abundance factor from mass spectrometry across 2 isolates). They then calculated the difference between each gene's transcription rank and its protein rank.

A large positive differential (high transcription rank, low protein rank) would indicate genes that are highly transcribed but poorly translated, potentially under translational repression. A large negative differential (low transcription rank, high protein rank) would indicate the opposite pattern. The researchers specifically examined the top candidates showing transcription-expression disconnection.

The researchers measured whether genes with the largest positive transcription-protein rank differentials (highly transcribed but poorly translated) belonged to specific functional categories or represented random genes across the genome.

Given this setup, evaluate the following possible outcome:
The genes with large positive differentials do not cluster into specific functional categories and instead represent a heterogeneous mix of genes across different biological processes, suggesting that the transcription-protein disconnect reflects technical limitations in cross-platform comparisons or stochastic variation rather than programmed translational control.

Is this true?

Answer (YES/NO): NO